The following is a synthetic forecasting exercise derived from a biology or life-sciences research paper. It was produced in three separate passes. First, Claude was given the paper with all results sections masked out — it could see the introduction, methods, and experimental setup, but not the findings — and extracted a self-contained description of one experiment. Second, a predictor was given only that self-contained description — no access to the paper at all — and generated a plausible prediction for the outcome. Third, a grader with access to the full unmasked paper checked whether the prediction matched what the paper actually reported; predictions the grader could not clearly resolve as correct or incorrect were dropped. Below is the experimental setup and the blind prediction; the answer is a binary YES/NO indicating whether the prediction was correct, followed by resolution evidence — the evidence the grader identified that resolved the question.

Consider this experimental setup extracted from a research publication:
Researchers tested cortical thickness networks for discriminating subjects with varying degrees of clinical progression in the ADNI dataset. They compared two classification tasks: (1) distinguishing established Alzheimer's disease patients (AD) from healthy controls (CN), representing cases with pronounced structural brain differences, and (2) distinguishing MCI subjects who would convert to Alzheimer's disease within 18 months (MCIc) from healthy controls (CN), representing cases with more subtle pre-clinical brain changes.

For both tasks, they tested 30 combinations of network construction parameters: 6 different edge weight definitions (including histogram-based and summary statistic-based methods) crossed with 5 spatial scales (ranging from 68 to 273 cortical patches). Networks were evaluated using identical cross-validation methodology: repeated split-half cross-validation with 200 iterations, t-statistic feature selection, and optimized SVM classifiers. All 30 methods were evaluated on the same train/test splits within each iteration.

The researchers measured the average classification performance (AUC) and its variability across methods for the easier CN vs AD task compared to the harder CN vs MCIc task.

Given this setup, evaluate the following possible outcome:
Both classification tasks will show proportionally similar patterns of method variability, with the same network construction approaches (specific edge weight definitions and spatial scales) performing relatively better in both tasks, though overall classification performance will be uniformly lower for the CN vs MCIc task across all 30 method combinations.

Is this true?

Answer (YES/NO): YES